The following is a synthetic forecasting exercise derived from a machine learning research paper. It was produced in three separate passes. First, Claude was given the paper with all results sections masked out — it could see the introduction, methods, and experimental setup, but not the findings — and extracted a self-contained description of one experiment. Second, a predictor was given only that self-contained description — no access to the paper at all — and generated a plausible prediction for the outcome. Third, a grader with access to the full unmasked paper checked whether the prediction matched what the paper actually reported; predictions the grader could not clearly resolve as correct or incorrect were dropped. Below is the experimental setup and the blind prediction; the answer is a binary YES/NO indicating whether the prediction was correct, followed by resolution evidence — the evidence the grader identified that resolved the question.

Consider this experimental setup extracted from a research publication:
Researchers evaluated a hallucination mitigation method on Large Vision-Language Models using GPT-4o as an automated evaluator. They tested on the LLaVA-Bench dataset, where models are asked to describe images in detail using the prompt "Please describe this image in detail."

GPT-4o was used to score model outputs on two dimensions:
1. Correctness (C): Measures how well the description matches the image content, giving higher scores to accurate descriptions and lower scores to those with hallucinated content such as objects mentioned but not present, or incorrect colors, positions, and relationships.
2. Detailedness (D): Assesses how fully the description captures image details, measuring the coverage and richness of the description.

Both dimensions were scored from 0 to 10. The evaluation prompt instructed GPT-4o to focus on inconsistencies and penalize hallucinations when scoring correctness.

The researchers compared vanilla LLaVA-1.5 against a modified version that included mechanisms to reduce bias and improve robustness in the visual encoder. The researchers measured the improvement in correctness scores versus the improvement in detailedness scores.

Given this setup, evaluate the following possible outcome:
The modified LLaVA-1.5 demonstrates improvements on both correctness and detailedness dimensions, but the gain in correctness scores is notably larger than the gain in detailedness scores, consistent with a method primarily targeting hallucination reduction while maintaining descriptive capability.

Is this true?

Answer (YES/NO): YES